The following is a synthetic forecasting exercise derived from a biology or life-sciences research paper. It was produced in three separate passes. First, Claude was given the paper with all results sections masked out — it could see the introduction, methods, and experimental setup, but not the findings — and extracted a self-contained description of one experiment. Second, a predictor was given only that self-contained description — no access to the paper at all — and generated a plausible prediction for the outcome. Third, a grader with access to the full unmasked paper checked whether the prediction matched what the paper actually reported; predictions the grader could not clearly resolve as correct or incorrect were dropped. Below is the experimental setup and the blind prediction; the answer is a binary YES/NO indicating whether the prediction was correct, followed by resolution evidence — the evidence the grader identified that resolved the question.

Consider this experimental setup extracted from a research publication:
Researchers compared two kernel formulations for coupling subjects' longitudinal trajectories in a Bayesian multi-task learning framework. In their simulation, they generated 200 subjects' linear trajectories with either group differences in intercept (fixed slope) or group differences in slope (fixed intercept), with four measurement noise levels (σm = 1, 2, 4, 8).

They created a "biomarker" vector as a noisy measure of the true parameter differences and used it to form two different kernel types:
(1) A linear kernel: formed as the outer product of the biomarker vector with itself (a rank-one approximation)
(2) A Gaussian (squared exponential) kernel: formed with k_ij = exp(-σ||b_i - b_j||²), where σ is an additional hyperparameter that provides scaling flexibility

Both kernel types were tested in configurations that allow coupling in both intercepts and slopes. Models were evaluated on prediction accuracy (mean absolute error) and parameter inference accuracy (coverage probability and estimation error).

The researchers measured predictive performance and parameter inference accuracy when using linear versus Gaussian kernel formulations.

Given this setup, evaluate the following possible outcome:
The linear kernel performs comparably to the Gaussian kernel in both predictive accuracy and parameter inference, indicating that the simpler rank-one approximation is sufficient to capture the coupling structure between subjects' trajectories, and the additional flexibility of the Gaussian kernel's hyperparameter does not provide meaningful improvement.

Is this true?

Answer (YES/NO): NO